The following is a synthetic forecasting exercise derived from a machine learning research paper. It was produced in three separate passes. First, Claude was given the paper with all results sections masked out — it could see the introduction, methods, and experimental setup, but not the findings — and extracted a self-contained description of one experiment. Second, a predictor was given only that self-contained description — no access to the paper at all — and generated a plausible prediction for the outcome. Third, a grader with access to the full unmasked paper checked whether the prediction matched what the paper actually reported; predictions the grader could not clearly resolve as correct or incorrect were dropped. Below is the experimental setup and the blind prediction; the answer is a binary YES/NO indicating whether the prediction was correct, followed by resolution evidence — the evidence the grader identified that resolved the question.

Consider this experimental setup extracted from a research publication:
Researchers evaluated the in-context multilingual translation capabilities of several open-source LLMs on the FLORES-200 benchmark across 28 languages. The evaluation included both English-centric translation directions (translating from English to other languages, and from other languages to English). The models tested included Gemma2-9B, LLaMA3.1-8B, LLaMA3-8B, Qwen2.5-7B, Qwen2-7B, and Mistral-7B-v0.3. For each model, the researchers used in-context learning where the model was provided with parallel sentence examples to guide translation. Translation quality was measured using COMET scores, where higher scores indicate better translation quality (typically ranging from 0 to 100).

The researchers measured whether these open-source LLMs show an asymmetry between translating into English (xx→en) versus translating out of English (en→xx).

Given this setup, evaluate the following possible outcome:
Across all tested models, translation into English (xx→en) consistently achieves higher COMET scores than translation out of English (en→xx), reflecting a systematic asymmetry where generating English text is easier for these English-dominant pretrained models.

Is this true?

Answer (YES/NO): YES